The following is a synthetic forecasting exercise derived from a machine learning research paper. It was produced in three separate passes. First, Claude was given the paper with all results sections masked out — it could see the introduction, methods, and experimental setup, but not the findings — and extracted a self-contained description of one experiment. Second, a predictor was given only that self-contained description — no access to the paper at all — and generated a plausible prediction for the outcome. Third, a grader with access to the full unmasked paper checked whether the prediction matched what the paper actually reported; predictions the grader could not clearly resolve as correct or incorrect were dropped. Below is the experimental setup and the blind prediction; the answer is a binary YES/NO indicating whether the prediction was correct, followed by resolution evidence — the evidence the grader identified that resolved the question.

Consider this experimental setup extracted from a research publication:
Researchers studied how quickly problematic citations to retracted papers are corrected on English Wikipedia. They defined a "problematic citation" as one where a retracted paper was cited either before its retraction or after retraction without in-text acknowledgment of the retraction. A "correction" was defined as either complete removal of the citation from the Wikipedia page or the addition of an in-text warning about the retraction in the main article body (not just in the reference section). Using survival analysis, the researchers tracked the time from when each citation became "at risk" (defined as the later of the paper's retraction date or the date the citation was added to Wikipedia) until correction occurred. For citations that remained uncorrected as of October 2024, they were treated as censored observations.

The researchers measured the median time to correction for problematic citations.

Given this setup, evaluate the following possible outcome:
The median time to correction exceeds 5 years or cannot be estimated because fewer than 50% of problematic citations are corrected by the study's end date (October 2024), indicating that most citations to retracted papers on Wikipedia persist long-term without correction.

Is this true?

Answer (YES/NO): NO